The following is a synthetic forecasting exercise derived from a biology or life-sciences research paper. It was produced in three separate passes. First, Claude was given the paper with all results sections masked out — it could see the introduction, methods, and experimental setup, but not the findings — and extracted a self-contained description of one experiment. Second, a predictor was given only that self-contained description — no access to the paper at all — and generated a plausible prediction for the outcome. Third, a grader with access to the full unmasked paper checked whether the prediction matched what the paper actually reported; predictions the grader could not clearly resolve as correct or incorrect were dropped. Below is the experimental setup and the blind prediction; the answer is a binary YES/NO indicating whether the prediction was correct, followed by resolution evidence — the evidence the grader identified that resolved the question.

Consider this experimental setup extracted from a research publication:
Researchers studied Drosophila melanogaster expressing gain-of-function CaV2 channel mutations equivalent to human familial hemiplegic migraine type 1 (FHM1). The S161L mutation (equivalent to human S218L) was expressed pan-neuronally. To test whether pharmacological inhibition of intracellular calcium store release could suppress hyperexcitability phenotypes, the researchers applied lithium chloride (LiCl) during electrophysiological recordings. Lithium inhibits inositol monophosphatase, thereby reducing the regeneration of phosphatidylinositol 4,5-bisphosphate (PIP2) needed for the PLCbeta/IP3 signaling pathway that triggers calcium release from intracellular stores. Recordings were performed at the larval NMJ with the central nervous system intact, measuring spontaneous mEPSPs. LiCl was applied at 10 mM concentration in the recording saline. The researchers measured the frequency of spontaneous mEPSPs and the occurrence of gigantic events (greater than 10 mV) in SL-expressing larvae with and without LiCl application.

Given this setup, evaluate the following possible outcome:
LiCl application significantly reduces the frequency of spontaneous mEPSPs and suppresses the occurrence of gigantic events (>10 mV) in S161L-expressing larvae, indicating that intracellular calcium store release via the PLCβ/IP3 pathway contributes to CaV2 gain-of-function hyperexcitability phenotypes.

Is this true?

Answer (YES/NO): NO